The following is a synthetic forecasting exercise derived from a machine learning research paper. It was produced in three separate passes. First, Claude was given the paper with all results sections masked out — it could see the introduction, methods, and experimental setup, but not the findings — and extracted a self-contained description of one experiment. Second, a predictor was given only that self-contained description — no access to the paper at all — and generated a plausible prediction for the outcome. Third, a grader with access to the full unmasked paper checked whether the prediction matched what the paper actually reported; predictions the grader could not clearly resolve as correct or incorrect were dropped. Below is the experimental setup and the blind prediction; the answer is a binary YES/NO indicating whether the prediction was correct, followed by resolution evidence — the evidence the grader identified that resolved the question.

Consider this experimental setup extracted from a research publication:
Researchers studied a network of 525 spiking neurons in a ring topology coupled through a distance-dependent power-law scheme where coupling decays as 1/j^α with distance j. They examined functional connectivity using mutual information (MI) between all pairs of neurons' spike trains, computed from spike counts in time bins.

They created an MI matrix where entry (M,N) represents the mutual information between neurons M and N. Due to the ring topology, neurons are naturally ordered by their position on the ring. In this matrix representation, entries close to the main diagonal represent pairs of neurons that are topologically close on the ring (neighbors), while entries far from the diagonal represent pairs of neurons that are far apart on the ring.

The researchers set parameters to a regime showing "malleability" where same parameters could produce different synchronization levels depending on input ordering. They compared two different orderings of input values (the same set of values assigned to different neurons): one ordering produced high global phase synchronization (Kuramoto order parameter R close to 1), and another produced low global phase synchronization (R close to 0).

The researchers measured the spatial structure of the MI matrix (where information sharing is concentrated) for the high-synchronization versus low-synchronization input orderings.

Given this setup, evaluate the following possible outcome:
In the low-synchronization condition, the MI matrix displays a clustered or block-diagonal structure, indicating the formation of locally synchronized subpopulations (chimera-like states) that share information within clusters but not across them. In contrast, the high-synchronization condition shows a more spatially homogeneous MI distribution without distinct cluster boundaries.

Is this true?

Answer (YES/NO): NO